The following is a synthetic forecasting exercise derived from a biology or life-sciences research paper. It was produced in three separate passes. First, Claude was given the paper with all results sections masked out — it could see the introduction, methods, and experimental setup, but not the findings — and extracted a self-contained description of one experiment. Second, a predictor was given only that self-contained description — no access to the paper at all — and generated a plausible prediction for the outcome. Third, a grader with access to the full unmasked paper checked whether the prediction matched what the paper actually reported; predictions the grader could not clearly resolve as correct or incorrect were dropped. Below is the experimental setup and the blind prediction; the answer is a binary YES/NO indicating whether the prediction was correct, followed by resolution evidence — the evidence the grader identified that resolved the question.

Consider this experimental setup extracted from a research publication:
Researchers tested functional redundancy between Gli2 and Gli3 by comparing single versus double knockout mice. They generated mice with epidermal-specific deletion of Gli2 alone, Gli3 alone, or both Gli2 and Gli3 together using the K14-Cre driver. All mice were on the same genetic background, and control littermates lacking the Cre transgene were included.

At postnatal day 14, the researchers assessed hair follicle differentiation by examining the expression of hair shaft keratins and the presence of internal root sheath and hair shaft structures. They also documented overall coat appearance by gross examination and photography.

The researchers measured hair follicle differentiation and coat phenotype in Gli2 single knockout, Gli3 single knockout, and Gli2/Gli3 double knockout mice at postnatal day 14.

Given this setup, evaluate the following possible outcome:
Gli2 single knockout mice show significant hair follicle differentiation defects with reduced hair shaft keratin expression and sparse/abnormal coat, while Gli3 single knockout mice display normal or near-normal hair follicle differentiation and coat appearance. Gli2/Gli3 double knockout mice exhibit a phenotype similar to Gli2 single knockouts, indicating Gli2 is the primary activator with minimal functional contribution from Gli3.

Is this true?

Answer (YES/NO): NO